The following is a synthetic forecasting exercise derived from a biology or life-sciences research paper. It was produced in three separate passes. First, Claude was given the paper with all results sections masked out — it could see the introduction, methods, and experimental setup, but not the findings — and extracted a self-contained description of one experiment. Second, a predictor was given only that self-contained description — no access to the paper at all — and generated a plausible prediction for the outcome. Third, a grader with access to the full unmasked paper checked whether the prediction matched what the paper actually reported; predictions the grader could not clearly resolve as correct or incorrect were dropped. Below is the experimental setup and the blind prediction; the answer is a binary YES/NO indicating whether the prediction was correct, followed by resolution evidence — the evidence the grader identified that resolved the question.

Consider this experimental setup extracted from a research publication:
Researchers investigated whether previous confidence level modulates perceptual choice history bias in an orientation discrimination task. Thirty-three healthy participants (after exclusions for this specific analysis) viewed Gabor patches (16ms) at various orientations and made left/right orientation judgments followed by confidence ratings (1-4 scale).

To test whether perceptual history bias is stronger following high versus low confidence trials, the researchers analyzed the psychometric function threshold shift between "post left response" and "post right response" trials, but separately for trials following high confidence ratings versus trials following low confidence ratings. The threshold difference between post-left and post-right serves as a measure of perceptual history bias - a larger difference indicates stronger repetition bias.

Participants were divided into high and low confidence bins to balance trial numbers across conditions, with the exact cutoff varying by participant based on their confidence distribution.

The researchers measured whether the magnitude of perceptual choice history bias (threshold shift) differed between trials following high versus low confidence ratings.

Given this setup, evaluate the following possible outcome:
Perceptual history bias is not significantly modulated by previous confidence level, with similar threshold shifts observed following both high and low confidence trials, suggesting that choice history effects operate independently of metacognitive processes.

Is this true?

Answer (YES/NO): YES